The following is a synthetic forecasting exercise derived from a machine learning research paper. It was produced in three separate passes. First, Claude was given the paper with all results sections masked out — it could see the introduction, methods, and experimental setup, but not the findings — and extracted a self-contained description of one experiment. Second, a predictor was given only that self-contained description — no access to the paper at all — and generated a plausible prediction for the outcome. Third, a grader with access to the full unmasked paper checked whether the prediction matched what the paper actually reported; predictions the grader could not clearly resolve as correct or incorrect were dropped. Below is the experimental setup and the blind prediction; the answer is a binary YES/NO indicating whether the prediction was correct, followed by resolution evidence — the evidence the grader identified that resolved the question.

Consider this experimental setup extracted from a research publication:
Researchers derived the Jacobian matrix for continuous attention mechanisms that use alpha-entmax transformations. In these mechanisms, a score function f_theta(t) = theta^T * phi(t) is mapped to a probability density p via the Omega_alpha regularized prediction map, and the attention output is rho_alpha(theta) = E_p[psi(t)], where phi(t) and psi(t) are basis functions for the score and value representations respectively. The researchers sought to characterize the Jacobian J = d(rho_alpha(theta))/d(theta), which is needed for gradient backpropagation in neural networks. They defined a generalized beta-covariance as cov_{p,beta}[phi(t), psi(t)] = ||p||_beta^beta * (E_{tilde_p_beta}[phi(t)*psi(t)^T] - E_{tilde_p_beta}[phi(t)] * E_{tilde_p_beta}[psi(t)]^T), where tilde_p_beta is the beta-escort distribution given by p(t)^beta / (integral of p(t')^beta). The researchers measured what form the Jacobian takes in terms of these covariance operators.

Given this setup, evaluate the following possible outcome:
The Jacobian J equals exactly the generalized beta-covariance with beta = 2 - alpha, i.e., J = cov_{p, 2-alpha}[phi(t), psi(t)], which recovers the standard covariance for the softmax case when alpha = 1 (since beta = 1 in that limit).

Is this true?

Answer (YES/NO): YES